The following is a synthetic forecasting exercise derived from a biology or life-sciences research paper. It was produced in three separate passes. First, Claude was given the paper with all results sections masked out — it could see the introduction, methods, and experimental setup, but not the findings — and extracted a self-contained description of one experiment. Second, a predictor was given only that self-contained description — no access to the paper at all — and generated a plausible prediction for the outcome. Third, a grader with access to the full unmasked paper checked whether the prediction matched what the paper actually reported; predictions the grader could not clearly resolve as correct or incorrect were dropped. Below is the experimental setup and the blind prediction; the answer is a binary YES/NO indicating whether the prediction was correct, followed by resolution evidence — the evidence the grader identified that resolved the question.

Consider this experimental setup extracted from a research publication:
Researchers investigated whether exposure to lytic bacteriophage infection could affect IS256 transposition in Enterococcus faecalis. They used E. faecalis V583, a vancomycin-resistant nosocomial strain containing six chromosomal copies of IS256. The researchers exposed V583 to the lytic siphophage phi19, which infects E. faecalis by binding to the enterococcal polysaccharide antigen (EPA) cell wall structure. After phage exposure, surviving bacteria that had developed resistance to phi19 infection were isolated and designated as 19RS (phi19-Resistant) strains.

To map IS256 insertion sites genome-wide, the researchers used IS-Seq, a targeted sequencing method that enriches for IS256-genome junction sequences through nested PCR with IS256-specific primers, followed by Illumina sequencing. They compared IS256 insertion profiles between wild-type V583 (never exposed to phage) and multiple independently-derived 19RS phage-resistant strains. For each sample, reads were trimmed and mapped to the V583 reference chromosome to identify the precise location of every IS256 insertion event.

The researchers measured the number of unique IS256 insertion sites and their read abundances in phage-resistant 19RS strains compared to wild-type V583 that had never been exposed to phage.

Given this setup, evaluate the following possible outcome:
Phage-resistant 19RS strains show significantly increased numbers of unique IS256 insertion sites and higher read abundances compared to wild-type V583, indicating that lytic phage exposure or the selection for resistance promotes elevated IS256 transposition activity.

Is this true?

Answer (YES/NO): YES